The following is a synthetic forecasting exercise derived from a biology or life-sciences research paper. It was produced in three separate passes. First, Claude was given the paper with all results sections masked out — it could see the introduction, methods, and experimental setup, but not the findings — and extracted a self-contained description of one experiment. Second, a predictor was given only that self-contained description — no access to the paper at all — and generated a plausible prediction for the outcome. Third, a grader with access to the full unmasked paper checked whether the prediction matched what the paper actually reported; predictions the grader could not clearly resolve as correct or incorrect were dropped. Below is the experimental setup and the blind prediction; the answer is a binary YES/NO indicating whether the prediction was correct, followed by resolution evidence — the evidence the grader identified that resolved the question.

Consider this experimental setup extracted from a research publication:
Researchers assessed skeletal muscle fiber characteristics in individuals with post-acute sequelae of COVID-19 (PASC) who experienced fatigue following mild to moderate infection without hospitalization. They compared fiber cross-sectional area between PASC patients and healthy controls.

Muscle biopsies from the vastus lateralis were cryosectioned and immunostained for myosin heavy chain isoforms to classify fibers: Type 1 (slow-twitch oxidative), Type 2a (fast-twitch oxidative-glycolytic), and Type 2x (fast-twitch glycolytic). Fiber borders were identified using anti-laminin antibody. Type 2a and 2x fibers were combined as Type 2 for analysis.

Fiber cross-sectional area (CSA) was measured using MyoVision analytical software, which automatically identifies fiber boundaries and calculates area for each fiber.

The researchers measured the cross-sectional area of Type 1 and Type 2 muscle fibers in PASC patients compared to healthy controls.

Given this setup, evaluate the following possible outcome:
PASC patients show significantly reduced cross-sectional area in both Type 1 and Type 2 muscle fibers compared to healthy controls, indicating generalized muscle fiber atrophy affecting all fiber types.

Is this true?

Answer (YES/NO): NO